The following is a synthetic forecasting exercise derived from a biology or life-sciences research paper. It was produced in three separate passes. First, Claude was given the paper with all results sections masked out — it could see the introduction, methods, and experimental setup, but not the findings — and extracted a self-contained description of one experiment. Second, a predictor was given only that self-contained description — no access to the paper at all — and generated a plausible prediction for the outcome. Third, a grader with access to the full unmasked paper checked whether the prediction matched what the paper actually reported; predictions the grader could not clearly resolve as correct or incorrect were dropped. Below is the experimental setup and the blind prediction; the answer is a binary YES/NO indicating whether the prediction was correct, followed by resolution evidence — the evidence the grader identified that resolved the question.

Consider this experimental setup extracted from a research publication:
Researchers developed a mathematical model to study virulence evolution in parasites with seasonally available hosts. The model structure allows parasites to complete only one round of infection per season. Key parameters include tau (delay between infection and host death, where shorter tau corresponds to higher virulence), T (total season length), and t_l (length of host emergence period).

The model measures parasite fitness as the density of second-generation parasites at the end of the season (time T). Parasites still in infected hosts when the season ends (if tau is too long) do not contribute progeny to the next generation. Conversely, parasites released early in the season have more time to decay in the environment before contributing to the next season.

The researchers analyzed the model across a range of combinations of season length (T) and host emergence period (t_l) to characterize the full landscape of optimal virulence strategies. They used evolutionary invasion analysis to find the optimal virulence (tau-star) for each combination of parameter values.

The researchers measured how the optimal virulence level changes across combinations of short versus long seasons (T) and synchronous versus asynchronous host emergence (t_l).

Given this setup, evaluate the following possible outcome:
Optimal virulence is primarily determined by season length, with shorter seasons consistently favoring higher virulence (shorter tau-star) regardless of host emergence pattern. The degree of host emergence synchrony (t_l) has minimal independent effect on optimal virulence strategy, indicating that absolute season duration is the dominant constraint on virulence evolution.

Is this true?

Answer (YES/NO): NO